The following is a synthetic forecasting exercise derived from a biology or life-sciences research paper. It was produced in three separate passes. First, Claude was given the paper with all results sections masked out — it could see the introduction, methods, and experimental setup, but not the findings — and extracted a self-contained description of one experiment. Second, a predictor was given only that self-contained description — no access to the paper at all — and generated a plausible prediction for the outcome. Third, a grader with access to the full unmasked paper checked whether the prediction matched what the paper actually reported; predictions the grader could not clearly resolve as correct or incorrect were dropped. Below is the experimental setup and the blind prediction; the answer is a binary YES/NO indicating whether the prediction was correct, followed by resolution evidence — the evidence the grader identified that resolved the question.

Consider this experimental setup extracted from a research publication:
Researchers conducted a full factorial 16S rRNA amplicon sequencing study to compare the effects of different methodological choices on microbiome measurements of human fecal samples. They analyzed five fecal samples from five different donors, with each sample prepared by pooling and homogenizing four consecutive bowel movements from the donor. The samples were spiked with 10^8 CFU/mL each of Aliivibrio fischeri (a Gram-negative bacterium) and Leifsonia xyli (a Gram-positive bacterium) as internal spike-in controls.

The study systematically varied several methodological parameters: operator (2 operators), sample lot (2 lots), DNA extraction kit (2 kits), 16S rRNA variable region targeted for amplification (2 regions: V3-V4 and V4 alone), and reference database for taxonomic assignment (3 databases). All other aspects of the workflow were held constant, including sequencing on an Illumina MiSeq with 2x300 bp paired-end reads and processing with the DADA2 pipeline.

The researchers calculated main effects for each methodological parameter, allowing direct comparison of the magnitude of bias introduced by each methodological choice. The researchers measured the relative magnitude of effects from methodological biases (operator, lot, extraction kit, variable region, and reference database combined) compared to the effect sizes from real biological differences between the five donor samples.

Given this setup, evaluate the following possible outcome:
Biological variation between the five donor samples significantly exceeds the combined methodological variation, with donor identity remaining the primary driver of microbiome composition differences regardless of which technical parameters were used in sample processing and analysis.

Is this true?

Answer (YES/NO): NO